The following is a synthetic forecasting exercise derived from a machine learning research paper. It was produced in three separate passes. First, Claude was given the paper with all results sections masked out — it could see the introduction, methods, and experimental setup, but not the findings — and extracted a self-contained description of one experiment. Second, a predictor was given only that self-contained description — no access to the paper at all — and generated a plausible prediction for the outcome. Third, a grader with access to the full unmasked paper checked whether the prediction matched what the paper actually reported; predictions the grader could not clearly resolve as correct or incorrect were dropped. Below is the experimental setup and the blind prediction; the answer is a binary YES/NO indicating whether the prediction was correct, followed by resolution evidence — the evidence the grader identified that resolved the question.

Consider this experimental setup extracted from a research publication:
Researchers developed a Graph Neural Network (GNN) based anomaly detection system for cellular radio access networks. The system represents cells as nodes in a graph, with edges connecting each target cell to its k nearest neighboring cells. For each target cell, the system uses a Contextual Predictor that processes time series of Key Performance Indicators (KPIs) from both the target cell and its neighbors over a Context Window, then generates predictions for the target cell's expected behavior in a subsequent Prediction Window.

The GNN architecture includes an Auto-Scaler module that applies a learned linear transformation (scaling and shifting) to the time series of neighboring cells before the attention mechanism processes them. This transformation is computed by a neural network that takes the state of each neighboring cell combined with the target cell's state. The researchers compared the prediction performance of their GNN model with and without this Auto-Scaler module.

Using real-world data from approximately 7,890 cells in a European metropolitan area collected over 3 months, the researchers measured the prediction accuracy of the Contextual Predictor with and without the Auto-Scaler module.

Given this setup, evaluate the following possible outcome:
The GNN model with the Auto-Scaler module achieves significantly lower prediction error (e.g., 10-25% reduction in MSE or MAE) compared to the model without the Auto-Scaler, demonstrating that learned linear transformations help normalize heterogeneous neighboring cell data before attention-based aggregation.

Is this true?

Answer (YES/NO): YES